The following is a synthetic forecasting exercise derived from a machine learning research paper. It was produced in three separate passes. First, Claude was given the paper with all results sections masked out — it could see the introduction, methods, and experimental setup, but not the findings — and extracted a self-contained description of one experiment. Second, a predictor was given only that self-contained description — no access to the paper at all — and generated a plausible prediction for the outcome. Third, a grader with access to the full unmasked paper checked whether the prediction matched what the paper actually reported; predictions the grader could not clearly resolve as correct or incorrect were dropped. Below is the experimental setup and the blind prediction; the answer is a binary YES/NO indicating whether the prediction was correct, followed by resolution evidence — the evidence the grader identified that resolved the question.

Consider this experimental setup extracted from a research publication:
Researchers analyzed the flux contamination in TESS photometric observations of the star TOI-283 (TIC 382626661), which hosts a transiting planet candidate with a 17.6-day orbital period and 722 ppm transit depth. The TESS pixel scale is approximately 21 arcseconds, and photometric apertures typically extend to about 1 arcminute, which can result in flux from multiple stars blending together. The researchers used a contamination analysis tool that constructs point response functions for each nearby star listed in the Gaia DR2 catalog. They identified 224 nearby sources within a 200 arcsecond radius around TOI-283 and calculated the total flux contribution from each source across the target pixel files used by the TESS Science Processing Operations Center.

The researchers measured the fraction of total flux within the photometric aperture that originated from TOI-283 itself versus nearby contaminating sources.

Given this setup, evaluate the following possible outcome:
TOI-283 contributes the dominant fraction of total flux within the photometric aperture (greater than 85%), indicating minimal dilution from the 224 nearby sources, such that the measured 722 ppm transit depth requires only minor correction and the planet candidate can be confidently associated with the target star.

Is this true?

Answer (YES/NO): YES